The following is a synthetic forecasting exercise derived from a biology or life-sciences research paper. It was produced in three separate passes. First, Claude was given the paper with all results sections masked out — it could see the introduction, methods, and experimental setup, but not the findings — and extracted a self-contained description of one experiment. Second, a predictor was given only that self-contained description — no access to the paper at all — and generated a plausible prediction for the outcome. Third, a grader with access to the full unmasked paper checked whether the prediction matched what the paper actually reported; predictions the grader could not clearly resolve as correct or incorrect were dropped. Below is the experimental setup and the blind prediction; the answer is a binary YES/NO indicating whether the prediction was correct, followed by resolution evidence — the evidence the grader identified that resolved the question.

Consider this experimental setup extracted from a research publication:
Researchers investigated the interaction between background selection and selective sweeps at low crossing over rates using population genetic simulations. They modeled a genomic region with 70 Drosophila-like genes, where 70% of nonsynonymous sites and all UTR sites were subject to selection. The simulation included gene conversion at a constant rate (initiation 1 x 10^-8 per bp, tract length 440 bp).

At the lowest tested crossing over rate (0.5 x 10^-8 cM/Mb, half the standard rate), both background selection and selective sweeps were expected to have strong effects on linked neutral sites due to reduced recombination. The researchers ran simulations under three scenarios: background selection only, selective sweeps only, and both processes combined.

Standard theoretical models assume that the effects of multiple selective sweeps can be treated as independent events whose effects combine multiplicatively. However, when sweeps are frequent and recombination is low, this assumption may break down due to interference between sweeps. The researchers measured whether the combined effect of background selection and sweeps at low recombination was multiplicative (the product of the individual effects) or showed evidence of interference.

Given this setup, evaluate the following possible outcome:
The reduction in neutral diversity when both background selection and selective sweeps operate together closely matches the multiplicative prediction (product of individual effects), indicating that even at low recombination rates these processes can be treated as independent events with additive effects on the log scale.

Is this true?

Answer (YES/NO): NO